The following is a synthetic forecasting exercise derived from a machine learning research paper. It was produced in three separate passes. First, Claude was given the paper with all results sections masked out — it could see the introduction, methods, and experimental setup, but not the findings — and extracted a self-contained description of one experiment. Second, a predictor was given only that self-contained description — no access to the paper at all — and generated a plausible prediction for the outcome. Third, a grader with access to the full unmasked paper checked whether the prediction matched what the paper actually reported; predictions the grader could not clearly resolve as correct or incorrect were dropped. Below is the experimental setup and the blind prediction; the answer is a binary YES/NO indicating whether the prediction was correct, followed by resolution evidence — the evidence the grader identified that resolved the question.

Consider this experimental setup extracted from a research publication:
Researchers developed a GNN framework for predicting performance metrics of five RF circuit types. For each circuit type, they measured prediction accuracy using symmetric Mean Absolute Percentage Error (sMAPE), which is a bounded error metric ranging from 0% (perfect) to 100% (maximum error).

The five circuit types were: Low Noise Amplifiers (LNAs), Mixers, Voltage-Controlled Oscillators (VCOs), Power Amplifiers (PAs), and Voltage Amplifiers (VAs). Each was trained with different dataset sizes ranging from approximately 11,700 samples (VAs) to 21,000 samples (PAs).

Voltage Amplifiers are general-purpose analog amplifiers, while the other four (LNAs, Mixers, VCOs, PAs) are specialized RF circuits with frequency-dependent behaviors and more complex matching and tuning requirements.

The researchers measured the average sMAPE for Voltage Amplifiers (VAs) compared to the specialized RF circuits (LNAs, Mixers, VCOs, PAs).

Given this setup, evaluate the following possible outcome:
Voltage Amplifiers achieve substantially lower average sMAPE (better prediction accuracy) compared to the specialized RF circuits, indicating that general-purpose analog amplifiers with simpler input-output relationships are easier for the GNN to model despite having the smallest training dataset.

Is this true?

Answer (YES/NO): NO